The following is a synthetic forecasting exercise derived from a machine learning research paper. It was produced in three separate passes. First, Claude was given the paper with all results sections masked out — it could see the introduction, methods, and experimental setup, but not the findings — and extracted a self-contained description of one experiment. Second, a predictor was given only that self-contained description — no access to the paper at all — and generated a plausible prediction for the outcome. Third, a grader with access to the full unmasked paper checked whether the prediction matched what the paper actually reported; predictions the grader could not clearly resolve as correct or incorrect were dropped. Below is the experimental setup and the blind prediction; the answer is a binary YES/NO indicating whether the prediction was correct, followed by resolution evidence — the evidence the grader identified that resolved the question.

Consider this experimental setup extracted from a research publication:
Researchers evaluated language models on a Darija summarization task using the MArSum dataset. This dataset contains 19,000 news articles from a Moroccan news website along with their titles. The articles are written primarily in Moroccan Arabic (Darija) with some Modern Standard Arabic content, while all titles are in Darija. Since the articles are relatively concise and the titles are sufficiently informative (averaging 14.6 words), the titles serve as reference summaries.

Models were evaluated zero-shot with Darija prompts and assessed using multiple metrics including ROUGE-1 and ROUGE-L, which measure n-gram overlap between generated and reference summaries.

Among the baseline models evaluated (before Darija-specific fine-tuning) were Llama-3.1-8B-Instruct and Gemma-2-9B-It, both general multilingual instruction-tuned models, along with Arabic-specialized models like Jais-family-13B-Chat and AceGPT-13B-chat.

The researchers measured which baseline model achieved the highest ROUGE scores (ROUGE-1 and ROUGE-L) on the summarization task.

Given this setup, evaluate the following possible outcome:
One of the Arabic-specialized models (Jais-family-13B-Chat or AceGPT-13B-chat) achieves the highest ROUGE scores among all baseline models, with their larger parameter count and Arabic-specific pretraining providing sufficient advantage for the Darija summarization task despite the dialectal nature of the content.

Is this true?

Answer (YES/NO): NO